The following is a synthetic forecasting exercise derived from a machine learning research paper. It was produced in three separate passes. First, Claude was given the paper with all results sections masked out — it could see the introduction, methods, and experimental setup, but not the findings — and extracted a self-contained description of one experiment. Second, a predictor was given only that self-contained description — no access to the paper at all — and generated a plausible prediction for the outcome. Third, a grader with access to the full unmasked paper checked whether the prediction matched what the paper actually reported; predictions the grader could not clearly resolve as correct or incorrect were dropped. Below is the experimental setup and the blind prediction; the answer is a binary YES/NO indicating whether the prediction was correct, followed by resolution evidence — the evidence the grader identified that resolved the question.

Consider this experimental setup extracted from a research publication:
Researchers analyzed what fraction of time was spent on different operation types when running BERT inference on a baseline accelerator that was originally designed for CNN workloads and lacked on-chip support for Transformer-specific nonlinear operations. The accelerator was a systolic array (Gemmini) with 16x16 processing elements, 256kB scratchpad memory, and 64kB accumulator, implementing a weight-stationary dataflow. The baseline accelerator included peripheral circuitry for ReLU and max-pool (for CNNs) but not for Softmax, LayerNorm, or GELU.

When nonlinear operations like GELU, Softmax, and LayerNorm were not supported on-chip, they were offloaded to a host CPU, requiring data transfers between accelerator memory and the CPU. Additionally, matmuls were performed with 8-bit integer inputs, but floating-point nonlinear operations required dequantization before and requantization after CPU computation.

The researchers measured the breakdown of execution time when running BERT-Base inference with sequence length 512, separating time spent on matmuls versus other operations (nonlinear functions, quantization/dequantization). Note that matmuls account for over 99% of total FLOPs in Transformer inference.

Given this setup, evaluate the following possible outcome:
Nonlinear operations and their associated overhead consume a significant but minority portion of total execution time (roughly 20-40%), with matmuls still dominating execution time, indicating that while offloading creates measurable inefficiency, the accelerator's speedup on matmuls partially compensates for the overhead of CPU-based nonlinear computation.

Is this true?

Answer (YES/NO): NO